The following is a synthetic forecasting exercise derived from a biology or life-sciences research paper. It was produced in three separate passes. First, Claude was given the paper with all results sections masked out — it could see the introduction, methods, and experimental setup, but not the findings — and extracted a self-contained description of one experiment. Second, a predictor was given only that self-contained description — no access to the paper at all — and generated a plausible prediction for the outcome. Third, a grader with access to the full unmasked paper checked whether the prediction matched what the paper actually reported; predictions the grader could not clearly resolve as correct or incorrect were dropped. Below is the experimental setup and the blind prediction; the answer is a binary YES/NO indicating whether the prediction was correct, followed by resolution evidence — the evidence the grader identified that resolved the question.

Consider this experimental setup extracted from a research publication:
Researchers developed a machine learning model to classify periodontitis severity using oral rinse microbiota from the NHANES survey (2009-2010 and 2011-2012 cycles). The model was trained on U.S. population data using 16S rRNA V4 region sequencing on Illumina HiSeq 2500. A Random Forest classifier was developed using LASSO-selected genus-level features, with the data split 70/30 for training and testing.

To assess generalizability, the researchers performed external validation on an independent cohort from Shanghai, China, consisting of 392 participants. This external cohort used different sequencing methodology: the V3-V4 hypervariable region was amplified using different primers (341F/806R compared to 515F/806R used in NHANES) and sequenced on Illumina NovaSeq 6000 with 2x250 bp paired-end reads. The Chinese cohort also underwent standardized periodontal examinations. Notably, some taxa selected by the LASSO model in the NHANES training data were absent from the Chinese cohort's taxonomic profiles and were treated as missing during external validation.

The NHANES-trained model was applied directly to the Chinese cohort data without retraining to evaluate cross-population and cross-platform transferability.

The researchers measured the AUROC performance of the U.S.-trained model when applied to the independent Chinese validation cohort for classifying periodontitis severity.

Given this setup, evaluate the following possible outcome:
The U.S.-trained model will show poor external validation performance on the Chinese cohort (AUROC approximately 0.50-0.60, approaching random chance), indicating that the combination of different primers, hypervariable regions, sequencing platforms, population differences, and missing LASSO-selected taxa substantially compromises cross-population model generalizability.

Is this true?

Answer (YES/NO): NO